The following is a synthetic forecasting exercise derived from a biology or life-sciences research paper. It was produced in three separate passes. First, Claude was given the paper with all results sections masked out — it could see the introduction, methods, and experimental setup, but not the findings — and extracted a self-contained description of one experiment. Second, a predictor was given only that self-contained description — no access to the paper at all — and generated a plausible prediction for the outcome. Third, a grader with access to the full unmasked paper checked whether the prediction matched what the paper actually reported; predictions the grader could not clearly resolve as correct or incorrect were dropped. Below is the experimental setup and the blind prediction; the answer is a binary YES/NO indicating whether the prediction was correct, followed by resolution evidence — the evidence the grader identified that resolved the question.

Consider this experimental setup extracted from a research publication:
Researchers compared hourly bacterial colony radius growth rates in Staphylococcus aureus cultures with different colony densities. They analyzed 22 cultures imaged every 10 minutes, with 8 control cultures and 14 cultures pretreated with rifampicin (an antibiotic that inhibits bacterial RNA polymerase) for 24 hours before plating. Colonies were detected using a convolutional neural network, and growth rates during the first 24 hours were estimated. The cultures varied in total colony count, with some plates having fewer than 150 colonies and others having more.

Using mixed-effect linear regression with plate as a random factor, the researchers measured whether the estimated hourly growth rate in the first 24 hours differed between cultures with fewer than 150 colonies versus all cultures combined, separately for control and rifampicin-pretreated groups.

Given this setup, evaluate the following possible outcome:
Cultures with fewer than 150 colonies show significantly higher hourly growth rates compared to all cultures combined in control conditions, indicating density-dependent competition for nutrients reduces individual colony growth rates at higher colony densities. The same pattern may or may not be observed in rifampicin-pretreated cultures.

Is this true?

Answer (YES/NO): YES